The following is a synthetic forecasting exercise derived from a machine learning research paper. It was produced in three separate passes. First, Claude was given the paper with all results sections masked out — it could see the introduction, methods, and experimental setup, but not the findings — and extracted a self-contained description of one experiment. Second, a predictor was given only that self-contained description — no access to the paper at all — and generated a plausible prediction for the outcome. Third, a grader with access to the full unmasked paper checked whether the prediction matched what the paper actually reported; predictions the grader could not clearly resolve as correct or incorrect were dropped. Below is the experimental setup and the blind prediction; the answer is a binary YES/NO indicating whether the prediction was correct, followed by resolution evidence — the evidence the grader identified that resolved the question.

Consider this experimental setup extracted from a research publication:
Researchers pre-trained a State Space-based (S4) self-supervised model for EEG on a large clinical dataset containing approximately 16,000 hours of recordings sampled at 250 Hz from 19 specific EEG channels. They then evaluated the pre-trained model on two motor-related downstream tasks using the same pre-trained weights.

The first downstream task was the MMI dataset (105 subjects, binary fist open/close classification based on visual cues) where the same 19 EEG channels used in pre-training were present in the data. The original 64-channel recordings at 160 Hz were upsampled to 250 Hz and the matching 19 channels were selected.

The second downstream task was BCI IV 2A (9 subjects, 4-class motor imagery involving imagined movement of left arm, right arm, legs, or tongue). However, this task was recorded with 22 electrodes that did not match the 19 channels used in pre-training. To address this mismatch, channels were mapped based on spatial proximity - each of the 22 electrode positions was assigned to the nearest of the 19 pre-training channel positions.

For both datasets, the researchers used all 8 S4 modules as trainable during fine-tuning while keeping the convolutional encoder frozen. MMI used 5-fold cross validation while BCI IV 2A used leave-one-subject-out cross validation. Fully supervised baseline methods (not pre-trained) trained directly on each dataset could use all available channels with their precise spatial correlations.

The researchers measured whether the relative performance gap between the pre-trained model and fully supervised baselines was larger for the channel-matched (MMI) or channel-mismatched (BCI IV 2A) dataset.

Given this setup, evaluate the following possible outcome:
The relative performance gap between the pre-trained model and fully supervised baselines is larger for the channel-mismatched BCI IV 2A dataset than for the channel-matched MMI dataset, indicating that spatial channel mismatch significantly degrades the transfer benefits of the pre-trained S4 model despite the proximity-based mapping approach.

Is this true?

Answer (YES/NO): YES